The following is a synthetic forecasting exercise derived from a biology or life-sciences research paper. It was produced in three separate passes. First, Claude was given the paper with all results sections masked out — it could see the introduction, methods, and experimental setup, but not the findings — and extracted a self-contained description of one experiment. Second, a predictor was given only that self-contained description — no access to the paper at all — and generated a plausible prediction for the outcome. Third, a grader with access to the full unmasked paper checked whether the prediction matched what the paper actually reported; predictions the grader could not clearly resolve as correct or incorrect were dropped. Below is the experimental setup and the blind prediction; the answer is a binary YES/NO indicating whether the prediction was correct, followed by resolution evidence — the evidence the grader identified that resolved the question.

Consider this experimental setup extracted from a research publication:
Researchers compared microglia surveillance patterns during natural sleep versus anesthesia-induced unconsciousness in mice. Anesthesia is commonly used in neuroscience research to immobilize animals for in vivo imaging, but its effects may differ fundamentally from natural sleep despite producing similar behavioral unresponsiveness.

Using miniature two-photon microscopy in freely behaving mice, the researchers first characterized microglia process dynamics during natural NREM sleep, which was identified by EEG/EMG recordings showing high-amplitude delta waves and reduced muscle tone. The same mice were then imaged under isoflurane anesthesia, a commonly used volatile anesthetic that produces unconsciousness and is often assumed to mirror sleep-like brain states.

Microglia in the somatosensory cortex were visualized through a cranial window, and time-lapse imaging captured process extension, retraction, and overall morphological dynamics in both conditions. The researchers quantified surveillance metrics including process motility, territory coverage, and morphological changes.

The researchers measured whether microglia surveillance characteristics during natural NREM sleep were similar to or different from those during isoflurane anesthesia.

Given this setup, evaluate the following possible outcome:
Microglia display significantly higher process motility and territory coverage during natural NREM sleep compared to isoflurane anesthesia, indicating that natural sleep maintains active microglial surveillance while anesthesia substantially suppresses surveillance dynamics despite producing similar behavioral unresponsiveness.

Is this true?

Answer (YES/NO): NO